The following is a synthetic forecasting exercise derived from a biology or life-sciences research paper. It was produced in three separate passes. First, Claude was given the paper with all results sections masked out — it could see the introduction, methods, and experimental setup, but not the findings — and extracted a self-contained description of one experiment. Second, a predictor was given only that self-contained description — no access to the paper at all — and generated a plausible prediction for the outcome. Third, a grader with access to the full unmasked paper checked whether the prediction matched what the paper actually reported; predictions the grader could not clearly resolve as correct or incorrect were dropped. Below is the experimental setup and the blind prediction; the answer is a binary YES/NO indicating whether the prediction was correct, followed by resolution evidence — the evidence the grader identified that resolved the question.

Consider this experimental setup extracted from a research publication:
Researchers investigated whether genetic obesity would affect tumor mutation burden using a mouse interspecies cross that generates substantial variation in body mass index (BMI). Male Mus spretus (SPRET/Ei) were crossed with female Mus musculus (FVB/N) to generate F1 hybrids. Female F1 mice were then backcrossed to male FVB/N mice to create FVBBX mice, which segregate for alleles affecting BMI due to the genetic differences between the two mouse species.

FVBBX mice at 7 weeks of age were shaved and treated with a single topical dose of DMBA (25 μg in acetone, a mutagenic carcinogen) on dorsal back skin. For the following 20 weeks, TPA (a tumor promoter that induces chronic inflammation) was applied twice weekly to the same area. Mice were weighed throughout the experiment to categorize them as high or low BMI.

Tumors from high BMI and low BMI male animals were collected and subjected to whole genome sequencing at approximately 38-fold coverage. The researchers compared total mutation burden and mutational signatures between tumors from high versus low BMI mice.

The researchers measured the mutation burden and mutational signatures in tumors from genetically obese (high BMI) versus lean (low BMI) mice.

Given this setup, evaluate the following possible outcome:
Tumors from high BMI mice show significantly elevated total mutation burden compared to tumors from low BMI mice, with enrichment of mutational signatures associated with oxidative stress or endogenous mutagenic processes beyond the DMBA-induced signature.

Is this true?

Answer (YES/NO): NO